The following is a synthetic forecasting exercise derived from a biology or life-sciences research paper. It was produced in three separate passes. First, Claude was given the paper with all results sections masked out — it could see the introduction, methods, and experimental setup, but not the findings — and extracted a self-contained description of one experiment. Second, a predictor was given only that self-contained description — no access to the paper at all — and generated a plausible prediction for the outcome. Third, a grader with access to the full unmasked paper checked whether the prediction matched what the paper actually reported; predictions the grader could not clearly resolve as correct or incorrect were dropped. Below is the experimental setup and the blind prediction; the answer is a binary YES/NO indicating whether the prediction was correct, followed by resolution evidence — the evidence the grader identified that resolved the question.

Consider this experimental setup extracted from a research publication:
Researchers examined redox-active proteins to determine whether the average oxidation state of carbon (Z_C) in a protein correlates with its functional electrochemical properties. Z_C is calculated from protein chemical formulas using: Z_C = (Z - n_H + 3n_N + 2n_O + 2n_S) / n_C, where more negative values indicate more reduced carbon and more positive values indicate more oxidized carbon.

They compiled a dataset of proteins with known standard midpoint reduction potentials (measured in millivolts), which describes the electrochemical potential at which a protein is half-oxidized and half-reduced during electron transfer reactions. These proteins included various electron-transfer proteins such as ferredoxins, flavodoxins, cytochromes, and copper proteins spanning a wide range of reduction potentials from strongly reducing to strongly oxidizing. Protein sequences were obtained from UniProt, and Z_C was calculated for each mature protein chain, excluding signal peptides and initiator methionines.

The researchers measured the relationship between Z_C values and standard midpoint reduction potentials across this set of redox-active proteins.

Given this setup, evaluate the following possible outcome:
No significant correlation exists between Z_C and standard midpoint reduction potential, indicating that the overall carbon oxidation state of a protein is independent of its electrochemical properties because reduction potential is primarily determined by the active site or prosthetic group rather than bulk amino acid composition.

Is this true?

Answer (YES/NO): NO